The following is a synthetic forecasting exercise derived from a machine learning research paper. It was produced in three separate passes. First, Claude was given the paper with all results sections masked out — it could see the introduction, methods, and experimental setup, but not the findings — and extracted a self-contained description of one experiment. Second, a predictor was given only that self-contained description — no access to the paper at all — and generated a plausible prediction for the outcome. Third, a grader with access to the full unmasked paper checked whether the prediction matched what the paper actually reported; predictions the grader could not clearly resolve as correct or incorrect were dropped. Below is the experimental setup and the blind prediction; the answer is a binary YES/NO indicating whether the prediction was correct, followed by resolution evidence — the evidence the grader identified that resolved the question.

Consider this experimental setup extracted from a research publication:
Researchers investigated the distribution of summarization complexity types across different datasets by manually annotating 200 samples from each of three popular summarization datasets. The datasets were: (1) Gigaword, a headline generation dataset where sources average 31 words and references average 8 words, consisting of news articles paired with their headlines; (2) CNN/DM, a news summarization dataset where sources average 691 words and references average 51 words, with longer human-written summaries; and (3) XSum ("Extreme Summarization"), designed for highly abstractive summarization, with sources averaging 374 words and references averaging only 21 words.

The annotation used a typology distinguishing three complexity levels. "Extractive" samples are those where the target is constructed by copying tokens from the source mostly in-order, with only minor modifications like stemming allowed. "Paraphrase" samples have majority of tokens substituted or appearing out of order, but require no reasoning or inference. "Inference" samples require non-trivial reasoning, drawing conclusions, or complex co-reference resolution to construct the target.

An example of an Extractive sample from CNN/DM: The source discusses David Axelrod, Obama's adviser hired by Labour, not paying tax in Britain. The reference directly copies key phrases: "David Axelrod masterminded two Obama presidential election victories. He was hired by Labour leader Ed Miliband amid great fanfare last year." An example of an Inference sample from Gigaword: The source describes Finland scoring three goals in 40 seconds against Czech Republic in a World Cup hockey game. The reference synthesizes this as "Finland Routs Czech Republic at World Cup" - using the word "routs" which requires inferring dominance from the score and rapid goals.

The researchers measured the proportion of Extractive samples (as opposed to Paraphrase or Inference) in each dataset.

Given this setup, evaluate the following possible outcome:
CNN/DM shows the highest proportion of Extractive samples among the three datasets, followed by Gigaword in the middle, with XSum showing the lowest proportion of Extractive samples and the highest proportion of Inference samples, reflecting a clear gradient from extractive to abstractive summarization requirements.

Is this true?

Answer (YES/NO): NO